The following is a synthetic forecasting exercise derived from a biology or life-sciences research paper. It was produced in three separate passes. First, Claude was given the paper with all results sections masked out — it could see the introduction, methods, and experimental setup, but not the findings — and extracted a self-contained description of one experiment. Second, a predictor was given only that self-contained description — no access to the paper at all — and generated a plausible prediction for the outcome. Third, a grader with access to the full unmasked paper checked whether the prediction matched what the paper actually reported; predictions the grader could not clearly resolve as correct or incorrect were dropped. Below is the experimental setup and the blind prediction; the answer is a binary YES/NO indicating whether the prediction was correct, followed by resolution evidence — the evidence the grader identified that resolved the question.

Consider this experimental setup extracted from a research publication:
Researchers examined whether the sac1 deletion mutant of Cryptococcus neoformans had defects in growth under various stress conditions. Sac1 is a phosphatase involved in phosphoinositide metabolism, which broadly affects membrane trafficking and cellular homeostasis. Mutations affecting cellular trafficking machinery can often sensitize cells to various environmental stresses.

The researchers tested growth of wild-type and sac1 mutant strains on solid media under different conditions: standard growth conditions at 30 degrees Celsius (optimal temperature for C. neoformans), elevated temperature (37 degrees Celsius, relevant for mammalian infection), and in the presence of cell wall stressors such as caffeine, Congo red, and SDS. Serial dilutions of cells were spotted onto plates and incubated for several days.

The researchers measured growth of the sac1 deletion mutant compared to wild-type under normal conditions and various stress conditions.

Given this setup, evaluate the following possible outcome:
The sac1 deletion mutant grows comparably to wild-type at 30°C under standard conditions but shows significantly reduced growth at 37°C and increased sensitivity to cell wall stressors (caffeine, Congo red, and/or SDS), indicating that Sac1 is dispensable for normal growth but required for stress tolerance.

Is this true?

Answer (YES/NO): NO